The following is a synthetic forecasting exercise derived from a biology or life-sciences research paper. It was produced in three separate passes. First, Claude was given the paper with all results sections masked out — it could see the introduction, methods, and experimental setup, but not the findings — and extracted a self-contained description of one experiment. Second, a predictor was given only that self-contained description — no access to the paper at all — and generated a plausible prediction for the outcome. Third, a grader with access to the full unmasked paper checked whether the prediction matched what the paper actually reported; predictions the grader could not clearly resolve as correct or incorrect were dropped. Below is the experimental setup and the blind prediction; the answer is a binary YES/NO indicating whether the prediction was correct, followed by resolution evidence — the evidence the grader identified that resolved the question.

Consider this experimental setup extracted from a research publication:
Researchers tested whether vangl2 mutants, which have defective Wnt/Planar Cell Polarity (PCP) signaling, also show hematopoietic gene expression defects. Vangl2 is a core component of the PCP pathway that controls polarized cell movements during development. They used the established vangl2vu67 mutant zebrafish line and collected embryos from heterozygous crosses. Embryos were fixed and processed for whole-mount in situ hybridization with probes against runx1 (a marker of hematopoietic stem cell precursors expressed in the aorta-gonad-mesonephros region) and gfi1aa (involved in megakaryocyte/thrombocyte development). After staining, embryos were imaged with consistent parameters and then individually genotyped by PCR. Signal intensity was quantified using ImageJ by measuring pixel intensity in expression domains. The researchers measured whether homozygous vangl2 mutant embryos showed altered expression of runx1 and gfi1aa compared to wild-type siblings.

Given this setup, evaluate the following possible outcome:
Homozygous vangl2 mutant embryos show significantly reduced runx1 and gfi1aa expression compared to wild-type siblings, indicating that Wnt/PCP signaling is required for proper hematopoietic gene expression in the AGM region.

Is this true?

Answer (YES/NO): YES